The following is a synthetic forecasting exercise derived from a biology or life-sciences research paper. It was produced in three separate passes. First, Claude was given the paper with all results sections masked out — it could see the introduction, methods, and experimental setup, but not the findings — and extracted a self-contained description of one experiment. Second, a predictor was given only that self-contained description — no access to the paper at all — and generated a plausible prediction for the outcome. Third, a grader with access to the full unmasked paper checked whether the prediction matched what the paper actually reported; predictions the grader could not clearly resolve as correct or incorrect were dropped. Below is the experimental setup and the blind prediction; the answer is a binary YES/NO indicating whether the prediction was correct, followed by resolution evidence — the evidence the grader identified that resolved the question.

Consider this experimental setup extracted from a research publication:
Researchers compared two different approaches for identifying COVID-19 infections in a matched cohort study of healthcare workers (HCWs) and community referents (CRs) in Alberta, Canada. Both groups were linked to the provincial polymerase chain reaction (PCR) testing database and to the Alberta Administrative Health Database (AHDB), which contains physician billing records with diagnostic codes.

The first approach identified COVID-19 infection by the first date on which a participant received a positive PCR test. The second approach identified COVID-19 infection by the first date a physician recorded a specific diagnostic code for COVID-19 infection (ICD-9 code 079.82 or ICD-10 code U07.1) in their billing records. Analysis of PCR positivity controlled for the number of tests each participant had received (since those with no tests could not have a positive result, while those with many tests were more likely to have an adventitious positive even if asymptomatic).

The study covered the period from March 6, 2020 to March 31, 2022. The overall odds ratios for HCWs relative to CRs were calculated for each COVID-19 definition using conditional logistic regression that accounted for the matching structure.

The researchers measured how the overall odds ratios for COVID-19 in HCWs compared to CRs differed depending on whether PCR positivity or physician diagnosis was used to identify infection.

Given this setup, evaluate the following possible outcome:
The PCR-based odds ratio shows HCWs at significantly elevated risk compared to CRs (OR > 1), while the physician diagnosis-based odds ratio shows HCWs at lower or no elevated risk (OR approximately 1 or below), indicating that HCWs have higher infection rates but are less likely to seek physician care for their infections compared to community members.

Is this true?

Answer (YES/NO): NO